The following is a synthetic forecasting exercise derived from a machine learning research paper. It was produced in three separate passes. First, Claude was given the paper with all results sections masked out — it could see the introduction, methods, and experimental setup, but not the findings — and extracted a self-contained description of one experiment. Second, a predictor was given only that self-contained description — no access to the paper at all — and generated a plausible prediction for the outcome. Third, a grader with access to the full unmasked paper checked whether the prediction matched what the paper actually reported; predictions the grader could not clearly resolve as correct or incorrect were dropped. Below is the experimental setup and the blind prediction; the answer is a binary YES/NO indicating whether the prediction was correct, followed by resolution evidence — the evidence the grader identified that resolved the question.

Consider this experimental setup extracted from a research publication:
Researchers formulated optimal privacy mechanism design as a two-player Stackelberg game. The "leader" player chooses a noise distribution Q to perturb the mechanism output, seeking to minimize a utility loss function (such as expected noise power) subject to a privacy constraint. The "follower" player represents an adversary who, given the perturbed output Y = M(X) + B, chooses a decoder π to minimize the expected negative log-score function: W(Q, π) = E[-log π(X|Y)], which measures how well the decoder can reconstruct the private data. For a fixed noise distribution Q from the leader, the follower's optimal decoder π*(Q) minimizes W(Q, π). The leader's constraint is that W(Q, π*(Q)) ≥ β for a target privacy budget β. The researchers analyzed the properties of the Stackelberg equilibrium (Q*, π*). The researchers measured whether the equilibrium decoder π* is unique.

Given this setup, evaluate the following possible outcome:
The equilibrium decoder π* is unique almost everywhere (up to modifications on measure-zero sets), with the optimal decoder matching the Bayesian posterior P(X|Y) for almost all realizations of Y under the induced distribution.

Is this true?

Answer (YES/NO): NO